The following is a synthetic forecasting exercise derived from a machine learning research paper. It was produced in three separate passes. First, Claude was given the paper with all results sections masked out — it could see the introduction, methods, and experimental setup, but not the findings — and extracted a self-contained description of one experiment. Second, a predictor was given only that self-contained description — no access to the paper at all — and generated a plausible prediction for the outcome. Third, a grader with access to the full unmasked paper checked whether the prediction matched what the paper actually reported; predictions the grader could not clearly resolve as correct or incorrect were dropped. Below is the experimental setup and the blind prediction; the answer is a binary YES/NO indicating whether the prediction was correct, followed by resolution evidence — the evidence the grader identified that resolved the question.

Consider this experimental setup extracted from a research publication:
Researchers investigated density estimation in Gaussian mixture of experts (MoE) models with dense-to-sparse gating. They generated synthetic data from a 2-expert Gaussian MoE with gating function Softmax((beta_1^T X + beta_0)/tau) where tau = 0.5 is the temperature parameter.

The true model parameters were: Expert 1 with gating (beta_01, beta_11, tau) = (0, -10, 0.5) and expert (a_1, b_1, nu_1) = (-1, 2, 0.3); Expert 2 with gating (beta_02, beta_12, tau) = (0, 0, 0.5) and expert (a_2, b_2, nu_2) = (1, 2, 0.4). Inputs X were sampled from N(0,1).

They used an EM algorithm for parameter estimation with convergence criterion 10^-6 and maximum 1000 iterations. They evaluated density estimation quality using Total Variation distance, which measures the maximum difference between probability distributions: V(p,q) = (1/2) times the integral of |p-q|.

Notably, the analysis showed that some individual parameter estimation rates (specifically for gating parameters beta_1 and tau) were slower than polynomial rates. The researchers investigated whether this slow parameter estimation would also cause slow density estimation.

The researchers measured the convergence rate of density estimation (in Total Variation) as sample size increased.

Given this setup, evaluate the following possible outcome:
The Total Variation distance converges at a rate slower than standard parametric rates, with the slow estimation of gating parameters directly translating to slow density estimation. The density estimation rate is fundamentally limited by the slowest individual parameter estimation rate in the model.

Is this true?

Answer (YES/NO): NO